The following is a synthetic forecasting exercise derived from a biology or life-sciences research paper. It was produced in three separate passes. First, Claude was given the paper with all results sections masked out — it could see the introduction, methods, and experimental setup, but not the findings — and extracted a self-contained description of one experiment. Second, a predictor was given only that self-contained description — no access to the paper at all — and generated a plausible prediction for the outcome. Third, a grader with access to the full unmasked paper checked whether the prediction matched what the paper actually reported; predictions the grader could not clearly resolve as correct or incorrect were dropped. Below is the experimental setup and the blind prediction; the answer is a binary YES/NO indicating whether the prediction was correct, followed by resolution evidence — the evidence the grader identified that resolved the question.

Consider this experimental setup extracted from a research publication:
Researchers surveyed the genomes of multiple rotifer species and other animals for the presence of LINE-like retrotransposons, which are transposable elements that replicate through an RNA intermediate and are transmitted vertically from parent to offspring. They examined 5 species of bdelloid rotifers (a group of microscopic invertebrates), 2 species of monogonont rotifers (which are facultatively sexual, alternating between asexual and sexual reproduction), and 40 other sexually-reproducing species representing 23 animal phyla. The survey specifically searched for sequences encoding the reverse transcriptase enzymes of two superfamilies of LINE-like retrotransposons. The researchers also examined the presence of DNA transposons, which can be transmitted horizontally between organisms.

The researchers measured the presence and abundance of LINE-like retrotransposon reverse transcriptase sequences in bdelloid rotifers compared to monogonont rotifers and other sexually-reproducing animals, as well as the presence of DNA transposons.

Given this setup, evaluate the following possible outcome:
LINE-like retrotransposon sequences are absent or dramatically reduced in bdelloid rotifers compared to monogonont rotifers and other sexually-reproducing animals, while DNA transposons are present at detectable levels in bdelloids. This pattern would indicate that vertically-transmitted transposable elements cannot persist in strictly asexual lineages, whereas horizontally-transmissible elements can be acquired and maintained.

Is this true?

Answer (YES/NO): YES